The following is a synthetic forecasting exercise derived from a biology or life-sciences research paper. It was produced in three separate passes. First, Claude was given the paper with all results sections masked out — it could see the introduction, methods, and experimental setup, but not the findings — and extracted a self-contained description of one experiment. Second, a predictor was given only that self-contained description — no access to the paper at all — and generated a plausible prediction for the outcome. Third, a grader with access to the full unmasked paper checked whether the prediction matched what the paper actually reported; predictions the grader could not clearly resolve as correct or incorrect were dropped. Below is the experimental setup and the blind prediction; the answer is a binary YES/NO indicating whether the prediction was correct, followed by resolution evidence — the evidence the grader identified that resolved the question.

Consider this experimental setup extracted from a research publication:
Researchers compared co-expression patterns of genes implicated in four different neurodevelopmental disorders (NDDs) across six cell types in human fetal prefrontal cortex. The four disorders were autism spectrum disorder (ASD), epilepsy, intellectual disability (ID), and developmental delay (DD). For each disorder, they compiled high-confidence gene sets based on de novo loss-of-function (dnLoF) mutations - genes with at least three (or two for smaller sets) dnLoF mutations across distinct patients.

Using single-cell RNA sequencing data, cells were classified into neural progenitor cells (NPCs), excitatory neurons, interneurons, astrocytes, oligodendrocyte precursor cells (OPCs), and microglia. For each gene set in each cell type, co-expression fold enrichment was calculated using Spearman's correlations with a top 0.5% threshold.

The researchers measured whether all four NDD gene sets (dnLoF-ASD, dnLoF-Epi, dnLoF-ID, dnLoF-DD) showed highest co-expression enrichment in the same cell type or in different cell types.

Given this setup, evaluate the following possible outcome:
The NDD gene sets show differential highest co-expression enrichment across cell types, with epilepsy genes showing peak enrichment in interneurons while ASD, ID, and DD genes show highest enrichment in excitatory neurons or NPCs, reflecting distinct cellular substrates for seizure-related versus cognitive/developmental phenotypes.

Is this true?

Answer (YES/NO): NO